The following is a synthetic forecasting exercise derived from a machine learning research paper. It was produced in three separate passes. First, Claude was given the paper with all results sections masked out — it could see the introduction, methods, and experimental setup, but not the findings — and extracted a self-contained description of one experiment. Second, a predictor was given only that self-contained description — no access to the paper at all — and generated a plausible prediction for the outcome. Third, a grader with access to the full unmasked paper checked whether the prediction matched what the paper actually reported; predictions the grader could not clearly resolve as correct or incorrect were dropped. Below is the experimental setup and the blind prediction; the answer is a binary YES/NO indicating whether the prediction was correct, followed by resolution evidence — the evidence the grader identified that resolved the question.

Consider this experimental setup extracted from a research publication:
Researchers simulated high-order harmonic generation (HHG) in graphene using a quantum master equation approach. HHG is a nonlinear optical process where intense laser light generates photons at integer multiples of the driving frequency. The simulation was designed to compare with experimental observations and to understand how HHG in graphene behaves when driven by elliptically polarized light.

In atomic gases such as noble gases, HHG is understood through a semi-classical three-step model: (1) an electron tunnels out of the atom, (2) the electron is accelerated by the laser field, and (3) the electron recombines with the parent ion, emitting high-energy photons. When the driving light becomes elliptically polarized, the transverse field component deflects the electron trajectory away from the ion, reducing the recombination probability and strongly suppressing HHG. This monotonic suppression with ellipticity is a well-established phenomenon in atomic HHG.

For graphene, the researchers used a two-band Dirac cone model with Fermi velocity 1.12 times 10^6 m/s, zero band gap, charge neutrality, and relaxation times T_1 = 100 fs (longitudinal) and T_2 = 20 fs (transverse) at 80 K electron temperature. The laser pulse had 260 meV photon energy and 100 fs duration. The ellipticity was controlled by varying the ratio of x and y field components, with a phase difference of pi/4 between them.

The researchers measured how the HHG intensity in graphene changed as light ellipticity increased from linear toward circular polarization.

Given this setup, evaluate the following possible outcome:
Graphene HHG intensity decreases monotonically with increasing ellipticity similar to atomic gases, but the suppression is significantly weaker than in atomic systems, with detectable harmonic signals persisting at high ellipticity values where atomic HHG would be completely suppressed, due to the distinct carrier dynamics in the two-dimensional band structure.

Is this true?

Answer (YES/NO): NO